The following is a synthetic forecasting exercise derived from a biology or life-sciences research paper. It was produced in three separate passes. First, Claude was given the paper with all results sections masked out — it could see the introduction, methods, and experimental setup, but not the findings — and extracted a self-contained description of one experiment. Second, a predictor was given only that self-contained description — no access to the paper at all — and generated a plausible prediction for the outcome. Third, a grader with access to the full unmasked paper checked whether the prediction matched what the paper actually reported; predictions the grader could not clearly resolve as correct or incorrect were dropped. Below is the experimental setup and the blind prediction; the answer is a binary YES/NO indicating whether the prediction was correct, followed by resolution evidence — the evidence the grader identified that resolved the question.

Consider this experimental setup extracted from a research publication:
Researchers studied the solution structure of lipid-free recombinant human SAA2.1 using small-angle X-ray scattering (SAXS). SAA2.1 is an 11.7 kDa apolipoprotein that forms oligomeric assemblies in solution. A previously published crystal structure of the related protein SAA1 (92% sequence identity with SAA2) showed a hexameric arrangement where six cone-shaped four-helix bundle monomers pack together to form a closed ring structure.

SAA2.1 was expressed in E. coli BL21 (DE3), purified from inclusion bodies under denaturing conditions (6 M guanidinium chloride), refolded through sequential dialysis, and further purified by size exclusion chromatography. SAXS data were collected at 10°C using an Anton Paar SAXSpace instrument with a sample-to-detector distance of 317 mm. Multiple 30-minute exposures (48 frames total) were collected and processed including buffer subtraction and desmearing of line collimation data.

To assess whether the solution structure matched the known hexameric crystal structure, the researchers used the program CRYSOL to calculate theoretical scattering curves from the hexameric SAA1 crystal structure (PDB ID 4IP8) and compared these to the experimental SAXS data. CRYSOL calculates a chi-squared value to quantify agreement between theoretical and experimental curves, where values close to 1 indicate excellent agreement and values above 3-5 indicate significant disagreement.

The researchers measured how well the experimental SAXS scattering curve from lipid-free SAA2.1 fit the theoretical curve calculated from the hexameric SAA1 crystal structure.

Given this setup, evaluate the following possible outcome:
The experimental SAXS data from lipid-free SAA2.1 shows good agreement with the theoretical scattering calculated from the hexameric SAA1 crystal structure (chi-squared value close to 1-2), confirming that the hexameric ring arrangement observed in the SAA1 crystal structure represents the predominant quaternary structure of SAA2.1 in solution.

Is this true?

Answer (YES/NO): NO